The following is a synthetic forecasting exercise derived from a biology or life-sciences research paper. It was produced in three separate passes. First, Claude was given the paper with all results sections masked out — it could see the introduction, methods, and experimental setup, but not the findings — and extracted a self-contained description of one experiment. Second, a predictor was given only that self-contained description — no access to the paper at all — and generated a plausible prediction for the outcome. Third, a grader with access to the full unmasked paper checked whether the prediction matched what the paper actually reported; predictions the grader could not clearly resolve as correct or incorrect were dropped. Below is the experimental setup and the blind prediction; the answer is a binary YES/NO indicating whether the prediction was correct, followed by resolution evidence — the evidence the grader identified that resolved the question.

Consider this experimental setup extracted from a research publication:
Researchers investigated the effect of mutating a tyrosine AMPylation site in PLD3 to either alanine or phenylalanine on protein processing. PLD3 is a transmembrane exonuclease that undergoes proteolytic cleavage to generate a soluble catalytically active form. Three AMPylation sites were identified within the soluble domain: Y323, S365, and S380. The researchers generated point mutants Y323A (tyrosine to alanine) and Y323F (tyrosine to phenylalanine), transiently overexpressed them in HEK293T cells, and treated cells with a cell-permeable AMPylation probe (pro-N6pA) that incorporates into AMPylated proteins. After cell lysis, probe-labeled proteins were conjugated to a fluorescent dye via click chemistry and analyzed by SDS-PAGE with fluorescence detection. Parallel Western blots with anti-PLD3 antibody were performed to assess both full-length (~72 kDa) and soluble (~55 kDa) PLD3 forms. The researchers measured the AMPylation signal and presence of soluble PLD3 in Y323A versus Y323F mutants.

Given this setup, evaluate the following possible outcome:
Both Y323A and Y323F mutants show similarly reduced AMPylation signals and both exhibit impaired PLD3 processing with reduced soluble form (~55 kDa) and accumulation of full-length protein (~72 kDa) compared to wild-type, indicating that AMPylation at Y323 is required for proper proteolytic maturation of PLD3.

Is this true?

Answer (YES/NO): NO